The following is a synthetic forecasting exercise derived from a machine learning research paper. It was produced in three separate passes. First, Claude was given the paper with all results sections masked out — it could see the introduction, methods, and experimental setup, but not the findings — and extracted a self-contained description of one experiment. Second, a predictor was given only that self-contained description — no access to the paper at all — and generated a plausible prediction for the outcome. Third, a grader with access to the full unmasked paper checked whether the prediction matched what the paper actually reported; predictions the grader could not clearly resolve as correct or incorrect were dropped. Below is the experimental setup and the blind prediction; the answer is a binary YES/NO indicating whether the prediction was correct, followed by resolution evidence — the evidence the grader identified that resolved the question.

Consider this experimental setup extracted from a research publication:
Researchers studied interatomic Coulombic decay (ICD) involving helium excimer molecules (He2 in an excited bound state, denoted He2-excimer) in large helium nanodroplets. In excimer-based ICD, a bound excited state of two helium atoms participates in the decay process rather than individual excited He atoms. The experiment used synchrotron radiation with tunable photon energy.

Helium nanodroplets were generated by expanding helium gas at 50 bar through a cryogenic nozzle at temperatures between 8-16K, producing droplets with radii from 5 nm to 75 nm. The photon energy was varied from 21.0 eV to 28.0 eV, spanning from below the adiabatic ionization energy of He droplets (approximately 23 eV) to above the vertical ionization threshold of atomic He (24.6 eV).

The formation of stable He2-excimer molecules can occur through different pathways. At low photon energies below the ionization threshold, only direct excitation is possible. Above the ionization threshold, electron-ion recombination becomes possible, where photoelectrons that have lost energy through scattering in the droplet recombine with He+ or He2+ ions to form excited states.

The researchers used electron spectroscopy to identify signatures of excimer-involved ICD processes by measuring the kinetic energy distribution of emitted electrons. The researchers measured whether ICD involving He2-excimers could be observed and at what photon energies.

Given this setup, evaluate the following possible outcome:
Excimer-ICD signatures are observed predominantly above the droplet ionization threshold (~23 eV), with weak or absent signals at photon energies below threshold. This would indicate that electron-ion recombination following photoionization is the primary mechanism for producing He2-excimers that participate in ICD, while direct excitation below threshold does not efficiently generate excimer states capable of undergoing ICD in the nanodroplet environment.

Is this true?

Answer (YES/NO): YES